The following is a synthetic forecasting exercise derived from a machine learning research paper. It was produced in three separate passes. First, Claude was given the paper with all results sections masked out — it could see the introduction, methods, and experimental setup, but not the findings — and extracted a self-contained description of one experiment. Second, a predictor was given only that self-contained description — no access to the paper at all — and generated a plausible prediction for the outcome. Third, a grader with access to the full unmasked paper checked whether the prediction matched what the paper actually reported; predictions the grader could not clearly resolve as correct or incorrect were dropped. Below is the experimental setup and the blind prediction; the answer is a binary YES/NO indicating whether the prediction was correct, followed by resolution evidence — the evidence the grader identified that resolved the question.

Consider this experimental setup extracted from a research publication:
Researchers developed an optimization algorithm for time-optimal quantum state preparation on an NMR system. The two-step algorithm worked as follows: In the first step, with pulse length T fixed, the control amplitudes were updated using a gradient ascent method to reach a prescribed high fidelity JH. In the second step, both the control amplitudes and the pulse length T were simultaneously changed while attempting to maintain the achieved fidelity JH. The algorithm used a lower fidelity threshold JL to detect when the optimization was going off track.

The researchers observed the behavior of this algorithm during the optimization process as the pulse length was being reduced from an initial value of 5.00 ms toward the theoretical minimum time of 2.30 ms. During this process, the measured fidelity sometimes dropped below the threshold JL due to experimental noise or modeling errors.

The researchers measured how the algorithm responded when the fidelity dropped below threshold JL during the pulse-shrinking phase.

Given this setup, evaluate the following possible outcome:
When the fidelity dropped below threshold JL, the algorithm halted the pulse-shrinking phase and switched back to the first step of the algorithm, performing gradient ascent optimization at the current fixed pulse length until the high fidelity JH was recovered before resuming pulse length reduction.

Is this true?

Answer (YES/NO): YES